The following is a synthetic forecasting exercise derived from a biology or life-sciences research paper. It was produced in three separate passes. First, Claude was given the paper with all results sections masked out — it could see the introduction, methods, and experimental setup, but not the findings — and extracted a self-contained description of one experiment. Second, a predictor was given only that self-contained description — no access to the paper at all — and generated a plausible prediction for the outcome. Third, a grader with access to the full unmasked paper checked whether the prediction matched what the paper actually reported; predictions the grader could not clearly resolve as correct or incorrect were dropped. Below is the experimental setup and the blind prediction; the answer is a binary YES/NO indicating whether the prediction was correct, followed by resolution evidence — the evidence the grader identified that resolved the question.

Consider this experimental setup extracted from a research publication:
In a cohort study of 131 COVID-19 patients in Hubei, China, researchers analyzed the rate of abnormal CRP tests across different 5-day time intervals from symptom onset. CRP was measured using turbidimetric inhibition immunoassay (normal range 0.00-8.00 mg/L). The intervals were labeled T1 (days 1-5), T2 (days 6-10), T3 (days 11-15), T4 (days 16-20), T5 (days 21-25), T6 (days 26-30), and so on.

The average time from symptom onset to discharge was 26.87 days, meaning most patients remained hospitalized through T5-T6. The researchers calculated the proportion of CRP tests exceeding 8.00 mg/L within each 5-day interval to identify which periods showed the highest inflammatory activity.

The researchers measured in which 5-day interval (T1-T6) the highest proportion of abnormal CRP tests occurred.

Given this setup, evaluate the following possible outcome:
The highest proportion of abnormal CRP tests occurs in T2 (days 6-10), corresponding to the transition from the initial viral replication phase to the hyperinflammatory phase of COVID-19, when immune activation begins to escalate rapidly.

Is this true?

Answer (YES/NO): YES